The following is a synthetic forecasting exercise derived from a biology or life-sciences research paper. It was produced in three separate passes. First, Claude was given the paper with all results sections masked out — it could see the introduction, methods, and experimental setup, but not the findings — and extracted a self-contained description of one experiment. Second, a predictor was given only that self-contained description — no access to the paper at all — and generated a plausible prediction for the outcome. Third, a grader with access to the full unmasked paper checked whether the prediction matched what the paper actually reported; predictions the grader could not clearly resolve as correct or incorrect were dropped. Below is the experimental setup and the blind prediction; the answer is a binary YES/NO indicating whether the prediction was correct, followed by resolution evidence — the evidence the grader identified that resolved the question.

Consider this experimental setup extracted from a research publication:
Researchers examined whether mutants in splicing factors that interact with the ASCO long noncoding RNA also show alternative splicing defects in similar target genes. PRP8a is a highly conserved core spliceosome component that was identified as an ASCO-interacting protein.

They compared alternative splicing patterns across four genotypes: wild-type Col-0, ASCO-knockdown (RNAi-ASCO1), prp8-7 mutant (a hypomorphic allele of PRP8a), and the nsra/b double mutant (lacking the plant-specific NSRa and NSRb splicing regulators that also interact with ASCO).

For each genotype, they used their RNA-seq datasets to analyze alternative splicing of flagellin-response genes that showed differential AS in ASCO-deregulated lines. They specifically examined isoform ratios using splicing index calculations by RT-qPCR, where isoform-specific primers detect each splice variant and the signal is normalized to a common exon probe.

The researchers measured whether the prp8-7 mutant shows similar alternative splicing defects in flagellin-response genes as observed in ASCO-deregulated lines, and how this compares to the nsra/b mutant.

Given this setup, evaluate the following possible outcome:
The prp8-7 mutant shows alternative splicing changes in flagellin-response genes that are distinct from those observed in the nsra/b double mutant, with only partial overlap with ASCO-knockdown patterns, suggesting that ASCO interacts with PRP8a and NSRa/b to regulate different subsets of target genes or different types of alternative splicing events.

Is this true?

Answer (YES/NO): NO